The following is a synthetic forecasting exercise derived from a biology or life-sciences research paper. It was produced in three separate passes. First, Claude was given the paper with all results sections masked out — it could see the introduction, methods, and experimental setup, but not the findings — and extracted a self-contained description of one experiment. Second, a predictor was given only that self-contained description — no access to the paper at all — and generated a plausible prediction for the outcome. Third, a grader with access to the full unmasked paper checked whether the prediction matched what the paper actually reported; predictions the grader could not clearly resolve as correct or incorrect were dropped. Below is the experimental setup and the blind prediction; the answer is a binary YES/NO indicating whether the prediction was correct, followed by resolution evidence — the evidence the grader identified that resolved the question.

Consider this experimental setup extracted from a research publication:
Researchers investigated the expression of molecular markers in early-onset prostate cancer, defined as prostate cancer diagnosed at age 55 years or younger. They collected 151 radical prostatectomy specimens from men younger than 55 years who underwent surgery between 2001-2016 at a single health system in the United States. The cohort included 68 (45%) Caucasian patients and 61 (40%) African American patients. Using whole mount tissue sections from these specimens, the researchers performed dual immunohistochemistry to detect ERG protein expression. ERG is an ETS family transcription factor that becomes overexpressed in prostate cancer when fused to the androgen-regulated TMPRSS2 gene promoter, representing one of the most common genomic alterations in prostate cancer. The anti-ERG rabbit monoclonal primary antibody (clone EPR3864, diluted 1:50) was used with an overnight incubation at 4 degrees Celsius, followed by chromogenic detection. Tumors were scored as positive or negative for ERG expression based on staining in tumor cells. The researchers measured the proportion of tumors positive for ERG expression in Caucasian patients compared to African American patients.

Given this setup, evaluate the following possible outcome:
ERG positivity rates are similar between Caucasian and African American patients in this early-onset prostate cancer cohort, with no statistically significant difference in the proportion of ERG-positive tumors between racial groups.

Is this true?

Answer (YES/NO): NO